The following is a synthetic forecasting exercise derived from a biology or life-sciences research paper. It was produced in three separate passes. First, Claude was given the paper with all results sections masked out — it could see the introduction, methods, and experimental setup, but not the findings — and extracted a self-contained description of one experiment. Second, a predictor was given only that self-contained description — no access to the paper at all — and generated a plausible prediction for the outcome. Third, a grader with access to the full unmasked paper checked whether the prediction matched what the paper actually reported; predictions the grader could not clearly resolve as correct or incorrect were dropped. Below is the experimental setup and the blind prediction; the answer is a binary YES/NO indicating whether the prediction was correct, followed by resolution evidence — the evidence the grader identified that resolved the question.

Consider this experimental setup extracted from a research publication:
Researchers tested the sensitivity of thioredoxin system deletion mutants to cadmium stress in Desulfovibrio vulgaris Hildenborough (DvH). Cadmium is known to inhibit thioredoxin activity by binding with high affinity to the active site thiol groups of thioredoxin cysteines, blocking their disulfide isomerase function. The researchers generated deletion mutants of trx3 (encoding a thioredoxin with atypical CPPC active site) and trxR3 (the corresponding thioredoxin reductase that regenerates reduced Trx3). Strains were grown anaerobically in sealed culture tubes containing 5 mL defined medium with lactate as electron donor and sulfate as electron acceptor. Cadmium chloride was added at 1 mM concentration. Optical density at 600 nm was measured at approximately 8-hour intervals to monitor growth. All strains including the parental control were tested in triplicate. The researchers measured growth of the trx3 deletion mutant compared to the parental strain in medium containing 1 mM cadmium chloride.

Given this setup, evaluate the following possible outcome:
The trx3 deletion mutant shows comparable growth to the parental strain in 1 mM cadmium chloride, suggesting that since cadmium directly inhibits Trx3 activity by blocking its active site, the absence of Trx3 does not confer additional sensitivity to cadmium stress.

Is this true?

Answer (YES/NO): NO